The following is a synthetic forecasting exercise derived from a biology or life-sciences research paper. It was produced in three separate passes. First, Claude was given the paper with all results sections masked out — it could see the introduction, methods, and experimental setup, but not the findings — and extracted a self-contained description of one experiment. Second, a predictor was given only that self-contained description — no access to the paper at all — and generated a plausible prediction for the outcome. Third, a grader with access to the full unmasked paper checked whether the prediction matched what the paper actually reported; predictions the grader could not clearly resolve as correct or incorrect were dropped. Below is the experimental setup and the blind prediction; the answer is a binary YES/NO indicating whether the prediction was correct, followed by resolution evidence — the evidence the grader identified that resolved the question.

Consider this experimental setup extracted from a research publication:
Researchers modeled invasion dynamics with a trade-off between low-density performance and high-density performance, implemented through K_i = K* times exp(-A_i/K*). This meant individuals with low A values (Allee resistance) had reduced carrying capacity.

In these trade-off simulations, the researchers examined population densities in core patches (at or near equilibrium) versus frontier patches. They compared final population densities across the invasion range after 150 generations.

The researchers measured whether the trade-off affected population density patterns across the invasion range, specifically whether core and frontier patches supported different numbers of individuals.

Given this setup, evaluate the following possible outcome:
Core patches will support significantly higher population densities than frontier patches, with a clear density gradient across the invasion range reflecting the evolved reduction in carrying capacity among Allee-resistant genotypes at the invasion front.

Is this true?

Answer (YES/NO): YES